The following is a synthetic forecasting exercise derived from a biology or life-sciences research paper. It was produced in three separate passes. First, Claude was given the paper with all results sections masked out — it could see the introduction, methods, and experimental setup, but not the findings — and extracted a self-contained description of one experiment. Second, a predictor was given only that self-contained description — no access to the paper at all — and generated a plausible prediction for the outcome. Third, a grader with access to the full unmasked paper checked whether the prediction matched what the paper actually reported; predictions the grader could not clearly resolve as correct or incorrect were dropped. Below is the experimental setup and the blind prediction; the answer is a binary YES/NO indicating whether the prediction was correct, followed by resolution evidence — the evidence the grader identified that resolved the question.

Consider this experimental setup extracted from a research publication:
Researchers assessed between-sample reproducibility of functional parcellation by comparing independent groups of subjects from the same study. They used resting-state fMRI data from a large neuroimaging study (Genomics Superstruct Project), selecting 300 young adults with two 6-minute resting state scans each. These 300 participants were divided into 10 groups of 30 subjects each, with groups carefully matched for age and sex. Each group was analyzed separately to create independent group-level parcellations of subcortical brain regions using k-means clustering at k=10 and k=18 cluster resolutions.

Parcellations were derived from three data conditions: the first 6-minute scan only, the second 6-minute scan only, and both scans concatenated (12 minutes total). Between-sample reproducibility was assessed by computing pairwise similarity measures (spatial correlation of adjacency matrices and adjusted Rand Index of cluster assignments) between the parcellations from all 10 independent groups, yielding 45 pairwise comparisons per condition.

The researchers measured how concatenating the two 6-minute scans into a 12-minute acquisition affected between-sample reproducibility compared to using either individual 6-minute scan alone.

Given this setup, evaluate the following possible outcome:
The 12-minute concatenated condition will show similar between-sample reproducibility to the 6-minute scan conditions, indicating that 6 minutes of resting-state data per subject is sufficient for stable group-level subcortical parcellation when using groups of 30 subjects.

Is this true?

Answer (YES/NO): NO